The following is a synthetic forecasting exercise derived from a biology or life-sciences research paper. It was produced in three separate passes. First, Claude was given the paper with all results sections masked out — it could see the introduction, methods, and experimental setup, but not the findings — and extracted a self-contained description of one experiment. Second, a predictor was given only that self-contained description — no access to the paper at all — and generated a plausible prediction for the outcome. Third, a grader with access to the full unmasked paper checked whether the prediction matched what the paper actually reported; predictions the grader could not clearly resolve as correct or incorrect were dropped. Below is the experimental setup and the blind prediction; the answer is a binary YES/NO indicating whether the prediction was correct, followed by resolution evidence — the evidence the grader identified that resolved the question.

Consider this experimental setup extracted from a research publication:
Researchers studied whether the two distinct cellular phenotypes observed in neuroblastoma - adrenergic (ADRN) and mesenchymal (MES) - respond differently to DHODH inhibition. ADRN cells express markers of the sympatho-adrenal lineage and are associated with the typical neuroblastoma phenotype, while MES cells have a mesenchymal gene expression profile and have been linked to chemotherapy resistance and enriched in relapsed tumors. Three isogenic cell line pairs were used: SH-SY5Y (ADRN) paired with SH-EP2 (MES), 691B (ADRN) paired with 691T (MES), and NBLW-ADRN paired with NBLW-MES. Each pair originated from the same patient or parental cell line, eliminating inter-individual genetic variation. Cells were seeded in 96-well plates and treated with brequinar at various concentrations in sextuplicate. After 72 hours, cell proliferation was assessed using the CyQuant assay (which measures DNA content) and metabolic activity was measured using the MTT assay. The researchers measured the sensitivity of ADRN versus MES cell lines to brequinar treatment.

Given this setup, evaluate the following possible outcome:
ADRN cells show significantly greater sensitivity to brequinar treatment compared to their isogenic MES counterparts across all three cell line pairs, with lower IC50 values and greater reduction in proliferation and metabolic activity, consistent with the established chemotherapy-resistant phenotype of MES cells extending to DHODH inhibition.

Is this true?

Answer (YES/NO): YES